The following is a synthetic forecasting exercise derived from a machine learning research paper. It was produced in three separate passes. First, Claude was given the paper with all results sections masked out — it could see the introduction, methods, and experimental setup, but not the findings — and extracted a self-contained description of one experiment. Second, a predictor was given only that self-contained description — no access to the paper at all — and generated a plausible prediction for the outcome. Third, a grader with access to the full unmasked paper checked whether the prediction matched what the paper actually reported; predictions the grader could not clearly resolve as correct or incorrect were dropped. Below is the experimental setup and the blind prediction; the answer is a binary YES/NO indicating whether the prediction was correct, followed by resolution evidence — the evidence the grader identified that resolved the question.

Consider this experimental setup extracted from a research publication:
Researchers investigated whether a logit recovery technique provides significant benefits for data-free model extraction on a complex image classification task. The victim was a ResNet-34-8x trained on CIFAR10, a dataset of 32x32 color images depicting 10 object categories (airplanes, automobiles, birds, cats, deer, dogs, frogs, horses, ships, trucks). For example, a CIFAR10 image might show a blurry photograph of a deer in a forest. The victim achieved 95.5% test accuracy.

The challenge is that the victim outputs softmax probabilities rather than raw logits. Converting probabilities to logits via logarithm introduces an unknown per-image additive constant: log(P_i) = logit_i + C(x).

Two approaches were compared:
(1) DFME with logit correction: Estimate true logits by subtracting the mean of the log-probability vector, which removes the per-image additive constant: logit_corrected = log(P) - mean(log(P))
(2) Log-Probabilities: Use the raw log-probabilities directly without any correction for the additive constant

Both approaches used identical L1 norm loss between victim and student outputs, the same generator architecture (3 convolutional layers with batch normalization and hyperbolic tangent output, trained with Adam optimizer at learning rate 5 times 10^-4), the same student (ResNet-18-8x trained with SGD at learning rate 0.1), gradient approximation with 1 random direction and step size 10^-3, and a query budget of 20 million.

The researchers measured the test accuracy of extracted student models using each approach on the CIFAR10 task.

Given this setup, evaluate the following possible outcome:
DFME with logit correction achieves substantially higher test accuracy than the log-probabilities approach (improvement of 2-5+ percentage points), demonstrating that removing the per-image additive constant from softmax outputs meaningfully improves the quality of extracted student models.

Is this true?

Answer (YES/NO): YES